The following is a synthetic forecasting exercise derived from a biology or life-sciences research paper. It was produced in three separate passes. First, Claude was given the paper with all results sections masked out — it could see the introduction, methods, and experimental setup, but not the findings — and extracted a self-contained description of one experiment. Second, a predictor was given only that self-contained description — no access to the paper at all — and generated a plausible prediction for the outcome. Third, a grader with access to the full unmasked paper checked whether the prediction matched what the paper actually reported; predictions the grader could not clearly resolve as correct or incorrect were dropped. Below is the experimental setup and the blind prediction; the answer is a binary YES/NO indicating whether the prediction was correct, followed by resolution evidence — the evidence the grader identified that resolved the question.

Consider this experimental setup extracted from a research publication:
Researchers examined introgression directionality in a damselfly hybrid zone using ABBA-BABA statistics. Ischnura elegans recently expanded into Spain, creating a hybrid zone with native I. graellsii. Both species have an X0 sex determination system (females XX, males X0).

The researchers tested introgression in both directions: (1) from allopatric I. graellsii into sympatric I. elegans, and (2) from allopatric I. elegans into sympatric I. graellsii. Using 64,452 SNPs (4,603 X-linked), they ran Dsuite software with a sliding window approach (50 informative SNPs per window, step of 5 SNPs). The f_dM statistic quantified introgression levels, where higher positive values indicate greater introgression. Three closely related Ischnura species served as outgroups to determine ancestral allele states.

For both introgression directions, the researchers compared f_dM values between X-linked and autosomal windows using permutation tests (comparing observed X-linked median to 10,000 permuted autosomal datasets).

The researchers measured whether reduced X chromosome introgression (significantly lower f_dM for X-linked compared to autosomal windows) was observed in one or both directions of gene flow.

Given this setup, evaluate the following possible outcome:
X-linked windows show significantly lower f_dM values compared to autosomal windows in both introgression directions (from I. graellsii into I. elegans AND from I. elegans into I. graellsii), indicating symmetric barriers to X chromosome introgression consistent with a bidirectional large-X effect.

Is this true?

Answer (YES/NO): NO